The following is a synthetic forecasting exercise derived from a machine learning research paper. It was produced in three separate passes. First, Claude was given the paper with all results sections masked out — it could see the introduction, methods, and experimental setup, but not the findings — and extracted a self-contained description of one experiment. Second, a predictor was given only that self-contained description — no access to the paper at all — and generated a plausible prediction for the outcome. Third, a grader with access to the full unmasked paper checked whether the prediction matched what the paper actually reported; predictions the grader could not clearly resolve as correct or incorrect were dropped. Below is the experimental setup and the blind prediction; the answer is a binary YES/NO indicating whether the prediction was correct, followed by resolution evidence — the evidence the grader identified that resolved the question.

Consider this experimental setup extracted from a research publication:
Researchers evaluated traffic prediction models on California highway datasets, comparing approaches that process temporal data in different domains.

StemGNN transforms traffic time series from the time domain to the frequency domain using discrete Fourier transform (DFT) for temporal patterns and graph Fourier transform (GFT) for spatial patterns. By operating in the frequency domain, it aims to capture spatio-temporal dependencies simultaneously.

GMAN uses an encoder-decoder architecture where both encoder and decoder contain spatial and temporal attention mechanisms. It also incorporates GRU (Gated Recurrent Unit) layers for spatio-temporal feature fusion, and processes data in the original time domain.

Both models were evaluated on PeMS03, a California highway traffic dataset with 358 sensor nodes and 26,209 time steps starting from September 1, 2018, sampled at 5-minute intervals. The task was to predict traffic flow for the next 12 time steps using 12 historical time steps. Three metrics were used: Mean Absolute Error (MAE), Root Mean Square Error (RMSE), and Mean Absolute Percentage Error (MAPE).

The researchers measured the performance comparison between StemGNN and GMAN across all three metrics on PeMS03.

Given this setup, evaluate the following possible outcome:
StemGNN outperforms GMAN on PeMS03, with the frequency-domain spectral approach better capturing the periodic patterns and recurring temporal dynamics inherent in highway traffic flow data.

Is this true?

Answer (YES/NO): NO